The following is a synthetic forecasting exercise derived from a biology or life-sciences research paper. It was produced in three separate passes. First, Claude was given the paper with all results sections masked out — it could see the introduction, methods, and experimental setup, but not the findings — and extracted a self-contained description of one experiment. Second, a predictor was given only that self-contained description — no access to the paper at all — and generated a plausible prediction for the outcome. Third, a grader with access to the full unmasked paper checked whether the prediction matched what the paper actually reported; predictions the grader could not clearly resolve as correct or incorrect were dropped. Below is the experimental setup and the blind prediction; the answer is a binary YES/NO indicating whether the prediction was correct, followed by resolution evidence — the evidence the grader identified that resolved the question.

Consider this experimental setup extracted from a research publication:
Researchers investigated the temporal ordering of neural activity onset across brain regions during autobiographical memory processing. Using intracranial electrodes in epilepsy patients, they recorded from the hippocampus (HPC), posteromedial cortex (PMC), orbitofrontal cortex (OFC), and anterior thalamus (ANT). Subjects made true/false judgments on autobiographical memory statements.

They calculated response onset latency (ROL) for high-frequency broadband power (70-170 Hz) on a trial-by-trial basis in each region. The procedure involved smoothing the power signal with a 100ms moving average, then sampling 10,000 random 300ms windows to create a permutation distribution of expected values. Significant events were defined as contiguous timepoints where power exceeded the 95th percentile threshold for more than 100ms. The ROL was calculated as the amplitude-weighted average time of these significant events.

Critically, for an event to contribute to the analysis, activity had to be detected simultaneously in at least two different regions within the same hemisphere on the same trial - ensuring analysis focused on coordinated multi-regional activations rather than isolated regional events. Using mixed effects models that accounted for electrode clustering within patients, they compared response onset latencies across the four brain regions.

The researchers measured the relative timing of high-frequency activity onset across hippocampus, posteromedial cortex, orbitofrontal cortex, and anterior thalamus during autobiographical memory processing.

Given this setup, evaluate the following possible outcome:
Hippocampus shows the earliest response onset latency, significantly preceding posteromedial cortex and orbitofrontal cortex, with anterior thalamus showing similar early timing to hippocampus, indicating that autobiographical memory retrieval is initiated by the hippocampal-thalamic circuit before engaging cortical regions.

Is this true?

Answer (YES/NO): NO